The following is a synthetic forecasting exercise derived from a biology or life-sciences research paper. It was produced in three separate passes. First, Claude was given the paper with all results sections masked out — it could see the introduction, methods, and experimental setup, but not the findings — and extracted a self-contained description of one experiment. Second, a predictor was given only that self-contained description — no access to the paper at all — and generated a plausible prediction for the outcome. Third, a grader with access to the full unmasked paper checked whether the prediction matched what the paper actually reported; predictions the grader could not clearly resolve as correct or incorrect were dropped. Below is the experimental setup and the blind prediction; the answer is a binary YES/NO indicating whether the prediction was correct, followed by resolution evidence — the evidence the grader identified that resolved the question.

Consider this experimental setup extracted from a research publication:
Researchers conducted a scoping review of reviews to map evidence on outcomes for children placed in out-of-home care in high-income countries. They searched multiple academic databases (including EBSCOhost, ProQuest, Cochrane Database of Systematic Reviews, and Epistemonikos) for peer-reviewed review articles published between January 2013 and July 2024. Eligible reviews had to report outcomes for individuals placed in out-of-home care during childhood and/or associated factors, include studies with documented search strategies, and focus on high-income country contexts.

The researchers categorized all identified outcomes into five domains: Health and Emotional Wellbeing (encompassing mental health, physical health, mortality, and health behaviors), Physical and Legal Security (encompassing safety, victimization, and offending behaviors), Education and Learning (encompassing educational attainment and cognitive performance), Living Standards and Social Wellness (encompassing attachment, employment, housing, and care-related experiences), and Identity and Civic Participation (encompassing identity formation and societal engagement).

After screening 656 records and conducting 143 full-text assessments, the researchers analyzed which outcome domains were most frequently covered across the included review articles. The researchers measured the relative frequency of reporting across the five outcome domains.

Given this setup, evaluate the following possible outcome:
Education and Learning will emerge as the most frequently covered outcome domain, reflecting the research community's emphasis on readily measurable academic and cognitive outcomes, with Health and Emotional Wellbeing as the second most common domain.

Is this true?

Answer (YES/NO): NO